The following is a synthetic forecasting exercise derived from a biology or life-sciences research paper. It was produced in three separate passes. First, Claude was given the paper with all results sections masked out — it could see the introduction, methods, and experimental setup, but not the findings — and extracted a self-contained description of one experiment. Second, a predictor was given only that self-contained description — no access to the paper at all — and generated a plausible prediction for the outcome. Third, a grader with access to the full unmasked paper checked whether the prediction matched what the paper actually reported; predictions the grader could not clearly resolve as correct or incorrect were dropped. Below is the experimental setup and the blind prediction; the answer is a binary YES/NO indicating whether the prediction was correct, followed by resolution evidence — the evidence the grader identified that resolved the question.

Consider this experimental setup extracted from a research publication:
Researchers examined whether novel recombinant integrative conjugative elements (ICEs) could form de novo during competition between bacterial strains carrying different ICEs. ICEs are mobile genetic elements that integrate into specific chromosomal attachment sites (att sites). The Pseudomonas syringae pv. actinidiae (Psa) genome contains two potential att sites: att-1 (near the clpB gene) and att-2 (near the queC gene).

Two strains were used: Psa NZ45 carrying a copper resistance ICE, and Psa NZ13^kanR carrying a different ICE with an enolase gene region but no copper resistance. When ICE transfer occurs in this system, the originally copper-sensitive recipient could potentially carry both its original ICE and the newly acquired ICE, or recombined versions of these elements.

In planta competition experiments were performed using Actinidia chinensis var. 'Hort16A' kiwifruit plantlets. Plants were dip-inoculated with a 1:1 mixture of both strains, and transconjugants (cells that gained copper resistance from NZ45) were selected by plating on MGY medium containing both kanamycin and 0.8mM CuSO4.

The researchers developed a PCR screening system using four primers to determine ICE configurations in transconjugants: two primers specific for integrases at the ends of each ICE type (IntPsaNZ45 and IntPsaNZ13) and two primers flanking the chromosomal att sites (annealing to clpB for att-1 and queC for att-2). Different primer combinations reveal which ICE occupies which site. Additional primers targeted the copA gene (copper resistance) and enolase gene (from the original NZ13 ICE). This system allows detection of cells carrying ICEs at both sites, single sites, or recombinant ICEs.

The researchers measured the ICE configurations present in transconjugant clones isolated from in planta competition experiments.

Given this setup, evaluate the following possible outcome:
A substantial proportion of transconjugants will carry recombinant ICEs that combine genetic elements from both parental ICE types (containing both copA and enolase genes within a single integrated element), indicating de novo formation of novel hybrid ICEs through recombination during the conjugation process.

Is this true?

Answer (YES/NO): NO